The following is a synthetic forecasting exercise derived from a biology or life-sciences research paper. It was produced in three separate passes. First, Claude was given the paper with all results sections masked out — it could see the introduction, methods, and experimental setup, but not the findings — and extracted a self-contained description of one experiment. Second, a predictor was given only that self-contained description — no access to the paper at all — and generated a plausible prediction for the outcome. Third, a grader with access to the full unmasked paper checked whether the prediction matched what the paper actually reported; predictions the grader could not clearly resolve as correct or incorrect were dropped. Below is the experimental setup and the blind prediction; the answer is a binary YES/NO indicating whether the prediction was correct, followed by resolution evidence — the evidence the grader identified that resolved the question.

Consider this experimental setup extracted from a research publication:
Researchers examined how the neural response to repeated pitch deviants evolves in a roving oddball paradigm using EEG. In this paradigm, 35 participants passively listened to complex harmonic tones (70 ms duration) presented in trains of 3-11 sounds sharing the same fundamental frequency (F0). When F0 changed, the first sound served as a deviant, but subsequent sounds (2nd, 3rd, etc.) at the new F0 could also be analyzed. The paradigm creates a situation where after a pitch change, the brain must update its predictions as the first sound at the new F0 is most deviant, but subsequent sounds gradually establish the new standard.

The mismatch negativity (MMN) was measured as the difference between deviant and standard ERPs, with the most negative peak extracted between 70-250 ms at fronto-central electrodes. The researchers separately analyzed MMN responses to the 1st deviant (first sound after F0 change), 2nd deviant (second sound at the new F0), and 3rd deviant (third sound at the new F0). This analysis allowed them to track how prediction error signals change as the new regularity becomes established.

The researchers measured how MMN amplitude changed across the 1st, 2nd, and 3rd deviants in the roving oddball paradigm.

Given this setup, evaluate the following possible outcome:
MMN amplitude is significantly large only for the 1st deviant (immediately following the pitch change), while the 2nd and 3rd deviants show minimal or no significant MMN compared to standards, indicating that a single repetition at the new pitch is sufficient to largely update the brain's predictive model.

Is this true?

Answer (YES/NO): YES